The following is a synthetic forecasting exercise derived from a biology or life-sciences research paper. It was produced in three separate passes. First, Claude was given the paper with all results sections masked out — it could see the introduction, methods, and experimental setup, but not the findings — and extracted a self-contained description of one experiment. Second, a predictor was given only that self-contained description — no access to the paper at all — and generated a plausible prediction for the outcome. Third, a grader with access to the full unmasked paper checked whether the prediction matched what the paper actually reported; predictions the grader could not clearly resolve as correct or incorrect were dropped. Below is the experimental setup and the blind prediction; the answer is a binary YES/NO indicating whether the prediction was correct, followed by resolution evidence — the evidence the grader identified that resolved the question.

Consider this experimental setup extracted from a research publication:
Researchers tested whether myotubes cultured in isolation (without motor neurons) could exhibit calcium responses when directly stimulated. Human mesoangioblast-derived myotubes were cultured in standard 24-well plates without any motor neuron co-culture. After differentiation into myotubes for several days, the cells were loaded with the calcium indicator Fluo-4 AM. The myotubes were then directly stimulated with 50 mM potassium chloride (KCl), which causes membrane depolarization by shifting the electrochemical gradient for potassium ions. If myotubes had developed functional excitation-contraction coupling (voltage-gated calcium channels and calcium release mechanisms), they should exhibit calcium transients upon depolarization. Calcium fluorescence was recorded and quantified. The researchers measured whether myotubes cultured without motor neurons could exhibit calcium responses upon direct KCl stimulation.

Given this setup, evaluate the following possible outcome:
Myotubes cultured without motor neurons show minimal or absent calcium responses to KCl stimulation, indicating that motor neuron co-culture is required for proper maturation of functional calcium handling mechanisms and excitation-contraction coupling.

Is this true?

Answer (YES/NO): NO